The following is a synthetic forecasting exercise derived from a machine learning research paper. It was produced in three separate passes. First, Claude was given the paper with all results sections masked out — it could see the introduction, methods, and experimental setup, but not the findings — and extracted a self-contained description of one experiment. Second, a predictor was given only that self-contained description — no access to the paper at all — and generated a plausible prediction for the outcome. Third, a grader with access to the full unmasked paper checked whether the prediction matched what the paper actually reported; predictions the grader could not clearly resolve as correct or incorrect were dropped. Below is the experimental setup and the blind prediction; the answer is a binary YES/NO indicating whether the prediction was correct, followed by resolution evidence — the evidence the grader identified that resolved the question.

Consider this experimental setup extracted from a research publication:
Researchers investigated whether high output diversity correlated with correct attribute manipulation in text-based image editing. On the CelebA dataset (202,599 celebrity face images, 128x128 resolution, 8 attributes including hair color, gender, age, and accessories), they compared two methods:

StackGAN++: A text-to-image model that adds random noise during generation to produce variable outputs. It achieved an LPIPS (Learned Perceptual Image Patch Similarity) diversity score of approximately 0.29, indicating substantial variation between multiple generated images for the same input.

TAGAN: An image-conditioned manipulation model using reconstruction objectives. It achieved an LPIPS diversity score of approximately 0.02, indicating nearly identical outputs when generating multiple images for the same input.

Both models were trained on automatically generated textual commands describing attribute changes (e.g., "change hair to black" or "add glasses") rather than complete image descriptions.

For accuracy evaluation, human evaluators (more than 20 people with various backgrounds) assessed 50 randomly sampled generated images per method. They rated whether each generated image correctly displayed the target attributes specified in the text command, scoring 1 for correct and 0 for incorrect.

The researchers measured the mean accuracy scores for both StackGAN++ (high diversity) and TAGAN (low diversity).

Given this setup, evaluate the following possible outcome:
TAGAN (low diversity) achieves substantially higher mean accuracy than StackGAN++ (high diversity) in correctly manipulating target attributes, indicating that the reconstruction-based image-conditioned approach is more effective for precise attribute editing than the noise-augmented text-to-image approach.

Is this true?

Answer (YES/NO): NO